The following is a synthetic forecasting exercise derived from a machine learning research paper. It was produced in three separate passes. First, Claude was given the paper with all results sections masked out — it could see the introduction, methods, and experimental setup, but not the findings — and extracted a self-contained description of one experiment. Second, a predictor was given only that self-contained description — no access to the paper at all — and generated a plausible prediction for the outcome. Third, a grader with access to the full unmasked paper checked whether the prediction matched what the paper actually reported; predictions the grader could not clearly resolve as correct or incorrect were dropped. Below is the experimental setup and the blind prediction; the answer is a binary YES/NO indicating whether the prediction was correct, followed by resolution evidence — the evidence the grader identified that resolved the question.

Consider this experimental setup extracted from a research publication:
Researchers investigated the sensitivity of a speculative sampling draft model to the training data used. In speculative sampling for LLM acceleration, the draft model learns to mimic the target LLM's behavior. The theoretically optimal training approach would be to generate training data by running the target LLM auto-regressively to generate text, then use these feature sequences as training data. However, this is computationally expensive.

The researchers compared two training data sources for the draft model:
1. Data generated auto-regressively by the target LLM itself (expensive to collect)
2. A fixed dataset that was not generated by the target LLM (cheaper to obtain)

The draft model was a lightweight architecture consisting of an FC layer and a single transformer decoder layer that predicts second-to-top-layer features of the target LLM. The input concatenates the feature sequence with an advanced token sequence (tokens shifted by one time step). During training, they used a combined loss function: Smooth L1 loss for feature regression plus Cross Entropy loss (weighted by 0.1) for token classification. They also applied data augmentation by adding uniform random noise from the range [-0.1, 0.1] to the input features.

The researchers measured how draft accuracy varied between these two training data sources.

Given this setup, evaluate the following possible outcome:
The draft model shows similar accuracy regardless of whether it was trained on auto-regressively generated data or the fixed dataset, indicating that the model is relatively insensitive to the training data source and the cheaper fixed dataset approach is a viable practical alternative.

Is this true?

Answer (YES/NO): YES